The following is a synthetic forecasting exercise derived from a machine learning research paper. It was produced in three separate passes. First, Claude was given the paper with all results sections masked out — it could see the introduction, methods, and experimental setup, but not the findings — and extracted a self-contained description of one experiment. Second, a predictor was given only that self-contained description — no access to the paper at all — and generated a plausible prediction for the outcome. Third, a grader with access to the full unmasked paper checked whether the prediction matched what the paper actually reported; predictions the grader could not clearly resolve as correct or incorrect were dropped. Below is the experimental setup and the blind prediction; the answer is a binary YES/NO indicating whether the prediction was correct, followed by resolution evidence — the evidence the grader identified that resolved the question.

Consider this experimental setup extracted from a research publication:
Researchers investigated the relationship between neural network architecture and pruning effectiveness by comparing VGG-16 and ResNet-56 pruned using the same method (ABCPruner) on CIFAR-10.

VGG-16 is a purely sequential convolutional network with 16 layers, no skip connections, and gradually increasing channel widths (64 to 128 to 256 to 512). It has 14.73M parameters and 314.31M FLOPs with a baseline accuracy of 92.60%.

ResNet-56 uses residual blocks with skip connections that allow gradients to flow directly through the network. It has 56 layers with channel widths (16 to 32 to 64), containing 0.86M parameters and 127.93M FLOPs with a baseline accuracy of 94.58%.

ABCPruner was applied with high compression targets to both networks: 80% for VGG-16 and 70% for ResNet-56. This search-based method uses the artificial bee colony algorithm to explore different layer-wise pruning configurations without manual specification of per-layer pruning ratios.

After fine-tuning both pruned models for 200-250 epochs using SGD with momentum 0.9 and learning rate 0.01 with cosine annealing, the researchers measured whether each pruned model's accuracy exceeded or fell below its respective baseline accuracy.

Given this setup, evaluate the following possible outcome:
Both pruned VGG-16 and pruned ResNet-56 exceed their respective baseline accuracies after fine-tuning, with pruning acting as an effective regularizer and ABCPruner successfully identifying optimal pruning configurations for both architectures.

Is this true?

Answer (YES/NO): NO